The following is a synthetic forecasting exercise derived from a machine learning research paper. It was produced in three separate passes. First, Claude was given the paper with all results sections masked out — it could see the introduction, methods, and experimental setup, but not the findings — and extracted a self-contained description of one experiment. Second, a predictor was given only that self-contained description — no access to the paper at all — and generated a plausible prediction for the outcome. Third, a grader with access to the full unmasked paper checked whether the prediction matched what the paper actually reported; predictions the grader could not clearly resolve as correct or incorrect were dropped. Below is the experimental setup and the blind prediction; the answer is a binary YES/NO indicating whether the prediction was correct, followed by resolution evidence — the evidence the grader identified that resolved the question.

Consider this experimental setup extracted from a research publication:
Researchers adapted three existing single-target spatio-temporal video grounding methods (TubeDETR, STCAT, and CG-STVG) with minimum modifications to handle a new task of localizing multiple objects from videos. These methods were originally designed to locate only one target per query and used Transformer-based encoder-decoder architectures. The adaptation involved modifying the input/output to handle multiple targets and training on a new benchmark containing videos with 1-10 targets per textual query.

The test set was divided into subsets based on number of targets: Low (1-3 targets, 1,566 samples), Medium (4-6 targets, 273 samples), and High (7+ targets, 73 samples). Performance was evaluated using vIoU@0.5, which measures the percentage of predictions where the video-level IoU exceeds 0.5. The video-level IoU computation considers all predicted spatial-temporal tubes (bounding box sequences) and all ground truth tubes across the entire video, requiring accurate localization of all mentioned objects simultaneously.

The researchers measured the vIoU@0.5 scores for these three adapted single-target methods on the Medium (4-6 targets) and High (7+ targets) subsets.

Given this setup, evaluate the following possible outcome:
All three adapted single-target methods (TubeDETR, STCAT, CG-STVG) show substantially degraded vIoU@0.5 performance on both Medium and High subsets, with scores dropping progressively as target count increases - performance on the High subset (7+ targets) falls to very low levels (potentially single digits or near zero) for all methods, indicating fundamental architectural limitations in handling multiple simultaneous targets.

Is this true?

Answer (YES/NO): YES